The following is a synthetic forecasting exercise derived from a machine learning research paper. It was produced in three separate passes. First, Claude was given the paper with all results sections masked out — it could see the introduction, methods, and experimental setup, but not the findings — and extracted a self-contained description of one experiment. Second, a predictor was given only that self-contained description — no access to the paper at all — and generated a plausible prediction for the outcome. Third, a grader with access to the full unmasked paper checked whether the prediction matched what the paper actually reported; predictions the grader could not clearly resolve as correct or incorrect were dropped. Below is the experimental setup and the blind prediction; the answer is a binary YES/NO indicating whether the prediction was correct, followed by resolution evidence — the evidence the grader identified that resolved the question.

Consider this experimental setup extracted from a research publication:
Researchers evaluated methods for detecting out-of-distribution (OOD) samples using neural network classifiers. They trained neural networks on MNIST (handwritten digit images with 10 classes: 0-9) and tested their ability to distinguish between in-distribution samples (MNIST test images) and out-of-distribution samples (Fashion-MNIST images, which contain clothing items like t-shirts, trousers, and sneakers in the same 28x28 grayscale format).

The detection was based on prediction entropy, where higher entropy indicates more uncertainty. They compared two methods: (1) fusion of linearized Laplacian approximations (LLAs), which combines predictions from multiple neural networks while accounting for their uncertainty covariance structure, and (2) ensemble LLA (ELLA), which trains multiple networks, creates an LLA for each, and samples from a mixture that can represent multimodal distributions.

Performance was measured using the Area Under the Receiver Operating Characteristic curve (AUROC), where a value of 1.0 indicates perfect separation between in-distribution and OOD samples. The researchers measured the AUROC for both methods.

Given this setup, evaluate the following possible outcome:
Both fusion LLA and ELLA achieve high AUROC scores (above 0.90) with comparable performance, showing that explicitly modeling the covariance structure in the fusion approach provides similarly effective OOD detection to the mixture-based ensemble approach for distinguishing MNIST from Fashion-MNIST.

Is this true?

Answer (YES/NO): NO